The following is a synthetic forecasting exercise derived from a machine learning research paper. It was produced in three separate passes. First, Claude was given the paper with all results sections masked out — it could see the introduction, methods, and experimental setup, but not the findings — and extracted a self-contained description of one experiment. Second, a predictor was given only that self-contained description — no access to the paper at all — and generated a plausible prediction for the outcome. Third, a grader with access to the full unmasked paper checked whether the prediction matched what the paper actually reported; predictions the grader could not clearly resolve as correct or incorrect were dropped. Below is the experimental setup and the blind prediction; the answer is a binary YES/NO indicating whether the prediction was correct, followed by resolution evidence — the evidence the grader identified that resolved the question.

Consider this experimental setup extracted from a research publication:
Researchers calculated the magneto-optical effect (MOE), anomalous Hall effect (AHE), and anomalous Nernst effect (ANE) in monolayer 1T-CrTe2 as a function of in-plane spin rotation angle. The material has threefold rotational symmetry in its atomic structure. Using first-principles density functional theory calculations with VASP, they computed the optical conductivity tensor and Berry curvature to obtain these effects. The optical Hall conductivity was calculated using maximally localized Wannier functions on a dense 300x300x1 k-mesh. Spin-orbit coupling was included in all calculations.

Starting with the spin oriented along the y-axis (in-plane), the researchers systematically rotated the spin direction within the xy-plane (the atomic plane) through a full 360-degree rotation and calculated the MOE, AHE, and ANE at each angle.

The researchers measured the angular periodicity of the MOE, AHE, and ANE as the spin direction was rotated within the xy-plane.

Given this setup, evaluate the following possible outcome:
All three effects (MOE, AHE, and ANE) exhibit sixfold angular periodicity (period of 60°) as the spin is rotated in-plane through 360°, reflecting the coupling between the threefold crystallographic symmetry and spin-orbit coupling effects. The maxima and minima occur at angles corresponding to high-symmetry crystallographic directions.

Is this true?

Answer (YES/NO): NO